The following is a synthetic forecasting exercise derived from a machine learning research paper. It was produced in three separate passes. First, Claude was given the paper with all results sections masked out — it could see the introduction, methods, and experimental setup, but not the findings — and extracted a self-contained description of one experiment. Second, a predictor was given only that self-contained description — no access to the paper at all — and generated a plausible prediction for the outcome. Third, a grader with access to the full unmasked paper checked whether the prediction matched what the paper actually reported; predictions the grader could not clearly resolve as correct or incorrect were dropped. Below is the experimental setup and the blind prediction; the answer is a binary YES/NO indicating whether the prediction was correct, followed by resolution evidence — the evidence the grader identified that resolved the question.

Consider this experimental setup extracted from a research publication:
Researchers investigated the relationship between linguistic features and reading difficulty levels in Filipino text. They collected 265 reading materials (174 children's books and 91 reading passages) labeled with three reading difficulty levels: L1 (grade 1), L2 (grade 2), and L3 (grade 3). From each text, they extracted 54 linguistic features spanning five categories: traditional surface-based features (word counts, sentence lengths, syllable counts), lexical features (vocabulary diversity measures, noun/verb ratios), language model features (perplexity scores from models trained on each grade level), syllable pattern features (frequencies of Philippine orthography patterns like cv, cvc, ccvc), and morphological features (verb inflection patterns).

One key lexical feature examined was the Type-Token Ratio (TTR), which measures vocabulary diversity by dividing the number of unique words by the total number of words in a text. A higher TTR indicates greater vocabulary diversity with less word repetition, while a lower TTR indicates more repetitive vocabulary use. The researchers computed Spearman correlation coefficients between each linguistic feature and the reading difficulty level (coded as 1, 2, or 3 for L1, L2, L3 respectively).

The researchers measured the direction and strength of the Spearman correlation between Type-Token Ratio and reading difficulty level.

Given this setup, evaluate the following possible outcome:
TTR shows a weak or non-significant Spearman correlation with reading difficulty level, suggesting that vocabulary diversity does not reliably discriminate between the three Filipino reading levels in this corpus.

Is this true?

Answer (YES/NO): NO